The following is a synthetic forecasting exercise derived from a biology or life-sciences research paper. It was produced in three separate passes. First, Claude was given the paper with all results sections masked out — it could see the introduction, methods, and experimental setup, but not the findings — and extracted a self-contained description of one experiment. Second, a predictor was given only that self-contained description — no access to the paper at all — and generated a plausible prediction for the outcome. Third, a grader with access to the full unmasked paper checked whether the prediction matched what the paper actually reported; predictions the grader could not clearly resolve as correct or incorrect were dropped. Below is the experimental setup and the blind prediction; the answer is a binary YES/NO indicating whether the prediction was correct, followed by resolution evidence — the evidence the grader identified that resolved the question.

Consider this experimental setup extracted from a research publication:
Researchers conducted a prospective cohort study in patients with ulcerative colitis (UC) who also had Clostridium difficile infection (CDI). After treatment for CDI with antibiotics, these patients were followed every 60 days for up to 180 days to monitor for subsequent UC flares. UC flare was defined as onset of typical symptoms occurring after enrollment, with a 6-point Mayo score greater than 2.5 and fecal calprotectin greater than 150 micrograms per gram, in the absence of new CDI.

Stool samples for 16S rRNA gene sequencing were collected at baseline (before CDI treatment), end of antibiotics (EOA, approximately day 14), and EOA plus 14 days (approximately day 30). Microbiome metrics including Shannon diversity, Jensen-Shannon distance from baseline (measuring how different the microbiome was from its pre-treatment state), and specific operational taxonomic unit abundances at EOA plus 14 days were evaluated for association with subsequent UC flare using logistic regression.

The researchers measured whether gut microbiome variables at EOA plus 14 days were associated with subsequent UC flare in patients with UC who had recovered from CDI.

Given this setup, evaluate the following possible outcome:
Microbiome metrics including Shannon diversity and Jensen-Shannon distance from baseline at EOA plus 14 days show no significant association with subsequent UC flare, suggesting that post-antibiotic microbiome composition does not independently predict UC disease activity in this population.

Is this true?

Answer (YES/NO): YES